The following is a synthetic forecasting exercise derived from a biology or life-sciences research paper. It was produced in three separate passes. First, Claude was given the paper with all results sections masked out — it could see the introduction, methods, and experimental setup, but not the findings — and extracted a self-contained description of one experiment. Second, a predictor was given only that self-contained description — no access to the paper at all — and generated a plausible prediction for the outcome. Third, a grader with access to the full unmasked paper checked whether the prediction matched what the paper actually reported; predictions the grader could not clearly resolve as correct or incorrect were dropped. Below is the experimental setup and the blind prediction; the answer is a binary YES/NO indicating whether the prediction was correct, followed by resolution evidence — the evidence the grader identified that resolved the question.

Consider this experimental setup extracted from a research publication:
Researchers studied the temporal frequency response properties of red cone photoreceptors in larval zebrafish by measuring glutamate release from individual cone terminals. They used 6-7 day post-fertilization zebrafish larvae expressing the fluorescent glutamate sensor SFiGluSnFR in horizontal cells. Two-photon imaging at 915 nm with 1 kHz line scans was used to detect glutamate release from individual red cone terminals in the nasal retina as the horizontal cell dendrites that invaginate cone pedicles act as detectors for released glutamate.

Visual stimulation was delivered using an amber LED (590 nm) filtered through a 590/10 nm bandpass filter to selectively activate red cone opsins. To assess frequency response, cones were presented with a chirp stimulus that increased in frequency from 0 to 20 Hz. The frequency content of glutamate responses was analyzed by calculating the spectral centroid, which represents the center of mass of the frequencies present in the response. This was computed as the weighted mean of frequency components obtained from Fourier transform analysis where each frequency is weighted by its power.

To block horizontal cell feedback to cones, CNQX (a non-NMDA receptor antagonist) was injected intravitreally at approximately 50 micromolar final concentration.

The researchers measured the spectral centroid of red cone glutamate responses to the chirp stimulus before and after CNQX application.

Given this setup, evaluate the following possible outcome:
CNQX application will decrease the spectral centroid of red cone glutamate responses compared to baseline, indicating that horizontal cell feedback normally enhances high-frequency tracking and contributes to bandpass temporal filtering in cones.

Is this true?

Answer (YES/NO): YES